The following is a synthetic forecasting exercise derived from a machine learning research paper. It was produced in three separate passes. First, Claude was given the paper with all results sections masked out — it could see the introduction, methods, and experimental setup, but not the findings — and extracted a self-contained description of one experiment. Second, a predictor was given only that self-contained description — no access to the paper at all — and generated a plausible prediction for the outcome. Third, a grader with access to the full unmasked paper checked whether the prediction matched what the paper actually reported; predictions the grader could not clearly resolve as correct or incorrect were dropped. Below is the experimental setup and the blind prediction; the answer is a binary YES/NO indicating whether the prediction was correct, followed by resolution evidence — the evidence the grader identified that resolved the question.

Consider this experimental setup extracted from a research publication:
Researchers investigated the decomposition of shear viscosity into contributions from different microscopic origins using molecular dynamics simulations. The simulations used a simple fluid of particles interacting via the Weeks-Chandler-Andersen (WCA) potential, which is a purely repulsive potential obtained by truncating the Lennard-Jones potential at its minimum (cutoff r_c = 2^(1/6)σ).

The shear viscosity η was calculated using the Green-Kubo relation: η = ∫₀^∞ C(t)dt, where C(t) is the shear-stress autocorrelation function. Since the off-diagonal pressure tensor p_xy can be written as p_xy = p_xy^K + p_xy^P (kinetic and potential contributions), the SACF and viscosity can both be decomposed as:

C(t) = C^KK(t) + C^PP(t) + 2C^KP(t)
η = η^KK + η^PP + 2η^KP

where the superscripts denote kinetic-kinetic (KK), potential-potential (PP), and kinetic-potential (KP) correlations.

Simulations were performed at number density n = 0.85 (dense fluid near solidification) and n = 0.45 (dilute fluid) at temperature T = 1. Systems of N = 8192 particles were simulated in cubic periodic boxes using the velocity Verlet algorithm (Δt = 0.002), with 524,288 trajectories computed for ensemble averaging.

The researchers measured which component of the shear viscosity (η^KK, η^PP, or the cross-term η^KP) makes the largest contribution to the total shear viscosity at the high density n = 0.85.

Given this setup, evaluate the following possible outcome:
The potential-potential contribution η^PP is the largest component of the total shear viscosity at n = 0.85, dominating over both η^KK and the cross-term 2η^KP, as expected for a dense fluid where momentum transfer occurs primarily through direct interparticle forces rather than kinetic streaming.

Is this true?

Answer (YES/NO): YES